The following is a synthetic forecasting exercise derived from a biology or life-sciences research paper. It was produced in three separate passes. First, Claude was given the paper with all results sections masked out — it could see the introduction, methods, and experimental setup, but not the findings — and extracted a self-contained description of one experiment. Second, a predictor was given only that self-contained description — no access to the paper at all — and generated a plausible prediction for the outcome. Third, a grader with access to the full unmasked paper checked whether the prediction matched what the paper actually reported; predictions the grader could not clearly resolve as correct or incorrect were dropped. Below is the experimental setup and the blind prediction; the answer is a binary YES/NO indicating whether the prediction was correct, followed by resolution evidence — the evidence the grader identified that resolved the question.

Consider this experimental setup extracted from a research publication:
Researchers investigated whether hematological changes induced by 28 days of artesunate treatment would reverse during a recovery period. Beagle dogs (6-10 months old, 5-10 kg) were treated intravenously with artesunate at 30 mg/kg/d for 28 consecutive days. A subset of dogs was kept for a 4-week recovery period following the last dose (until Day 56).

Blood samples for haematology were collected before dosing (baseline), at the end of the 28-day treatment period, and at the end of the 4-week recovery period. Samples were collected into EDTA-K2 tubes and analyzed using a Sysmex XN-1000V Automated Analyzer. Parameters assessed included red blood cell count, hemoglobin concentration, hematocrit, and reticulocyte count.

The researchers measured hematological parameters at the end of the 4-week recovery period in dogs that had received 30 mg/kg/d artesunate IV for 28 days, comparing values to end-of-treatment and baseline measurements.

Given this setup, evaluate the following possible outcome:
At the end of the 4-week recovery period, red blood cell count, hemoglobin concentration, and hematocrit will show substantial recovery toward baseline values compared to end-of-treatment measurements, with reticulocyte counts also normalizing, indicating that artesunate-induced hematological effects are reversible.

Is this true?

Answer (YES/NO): YES